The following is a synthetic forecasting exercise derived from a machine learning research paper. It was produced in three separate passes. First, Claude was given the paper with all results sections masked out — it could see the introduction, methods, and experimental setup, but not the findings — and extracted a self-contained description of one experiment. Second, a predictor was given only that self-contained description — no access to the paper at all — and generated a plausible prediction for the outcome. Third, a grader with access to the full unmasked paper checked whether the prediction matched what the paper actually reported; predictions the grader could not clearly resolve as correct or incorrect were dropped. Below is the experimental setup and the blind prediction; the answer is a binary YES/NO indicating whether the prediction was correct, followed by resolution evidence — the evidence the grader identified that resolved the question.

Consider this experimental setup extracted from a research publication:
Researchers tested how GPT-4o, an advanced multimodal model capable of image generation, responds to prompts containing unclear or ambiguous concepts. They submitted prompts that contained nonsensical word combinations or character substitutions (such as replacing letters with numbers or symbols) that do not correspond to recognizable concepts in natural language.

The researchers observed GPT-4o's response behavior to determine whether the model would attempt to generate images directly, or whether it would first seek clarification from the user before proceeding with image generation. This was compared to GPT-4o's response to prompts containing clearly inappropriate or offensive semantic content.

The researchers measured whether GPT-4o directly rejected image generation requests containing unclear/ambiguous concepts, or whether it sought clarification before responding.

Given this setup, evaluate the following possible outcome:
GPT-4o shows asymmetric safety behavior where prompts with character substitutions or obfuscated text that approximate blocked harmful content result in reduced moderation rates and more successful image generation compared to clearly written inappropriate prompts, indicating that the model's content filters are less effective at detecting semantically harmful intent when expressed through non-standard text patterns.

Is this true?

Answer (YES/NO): NO